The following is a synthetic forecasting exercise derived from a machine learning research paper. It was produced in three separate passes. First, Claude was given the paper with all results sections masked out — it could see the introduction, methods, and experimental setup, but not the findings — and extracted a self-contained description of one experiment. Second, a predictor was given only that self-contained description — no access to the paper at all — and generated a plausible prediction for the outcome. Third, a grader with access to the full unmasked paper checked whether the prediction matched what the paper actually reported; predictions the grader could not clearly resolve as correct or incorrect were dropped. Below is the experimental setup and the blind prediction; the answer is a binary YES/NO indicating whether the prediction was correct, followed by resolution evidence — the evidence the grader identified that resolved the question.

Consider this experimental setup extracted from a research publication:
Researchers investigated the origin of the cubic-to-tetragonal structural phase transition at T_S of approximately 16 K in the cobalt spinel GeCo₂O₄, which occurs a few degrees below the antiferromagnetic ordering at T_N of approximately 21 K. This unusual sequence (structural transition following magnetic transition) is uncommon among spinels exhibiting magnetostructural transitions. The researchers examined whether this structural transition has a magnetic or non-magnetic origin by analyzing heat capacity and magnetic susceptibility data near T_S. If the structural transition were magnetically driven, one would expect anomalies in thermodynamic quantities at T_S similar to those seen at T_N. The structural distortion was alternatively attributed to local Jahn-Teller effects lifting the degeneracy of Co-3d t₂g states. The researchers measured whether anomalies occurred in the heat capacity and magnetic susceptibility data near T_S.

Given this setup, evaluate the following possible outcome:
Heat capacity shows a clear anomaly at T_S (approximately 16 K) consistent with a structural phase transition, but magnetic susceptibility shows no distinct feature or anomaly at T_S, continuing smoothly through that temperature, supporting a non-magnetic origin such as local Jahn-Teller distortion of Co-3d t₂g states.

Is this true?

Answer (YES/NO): NO